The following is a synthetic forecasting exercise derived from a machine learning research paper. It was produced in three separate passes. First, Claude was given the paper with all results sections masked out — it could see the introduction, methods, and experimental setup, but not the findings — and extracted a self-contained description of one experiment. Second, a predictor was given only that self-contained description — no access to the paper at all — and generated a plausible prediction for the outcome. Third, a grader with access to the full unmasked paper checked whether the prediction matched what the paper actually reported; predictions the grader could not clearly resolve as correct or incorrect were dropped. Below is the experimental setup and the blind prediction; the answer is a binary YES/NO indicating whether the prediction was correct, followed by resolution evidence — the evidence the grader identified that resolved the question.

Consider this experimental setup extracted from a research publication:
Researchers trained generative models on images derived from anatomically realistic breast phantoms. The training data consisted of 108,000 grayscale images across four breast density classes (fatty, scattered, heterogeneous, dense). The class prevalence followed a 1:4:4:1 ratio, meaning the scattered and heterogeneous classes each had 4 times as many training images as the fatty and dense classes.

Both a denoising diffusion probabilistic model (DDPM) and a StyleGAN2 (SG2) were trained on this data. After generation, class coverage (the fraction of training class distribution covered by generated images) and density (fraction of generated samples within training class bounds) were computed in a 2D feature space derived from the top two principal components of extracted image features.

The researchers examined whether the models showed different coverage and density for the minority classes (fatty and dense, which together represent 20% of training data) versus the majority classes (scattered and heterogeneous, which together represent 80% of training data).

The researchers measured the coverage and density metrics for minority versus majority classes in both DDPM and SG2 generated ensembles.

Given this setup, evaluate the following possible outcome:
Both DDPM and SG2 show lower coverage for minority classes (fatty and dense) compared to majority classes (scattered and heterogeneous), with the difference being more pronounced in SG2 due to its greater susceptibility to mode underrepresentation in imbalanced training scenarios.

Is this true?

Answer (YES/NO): NO